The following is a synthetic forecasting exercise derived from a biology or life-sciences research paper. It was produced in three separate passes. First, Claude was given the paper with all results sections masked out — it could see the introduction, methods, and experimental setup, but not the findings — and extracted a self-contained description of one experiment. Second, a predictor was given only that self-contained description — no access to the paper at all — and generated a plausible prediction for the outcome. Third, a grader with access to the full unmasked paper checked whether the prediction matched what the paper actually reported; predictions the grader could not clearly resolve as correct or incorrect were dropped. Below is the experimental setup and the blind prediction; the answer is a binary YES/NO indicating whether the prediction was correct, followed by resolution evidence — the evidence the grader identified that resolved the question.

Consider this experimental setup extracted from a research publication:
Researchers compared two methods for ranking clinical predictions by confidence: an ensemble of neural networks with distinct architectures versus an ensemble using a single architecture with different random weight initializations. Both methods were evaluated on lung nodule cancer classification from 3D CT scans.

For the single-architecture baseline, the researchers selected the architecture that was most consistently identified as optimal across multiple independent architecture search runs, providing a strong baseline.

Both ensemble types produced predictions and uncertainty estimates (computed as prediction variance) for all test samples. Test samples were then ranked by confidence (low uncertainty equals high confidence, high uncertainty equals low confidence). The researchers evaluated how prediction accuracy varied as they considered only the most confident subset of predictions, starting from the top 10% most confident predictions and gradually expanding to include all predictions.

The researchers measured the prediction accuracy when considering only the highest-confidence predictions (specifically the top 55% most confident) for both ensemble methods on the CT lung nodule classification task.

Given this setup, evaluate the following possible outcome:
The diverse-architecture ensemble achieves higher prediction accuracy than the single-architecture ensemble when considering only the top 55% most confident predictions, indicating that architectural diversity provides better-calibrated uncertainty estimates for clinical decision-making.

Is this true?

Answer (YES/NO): YES